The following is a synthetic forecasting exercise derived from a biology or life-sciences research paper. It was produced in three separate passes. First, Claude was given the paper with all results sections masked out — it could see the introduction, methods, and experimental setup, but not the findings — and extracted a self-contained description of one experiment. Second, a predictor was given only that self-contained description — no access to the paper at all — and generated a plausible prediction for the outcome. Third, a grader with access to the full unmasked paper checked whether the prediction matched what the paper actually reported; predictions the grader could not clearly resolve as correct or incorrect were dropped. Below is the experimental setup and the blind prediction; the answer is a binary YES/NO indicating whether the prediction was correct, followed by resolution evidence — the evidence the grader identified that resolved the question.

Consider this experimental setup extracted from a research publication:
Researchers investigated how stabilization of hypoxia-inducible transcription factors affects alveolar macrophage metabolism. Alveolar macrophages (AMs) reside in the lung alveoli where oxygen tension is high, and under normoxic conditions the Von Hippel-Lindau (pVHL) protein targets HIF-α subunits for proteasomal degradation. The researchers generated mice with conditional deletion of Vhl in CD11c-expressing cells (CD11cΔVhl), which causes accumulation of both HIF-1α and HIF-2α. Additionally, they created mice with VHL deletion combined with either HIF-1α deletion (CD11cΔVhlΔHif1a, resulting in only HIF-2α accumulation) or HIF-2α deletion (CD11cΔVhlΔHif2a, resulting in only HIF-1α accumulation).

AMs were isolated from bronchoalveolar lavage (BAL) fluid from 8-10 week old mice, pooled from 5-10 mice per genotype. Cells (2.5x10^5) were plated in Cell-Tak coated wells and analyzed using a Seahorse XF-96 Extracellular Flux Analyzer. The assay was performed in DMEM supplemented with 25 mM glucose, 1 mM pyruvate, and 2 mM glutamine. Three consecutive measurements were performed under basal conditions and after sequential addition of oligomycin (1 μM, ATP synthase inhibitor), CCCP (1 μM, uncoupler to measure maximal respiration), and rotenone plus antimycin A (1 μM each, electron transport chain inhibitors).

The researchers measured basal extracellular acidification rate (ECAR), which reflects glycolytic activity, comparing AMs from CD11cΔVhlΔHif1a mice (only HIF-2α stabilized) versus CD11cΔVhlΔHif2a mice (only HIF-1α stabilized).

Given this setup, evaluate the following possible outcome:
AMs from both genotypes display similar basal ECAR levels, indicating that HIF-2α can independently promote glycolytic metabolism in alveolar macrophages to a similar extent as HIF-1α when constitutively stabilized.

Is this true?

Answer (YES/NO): NO